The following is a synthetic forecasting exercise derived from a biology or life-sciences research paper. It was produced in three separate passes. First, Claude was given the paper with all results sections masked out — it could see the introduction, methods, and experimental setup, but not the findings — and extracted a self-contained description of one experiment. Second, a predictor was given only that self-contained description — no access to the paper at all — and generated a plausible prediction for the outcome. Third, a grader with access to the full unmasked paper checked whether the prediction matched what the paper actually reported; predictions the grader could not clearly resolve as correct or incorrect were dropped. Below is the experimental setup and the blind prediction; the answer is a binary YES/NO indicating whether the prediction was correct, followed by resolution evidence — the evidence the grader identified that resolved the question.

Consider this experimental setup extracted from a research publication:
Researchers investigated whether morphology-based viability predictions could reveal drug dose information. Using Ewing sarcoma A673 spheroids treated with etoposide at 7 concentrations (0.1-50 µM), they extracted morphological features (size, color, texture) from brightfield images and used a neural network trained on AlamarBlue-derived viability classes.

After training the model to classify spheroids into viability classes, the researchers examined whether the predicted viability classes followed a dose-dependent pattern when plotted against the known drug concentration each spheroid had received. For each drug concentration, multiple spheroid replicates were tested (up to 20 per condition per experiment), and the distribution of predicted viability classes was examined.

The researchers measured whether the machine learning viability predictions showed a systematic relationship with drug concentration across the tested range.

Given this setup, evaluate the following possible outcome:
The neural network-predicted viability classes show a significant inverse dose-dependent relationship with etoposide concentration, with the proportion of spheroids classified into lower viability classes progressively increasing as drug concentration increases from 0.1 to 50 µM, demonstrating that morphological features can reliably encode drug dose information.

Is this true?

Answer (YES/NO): YES